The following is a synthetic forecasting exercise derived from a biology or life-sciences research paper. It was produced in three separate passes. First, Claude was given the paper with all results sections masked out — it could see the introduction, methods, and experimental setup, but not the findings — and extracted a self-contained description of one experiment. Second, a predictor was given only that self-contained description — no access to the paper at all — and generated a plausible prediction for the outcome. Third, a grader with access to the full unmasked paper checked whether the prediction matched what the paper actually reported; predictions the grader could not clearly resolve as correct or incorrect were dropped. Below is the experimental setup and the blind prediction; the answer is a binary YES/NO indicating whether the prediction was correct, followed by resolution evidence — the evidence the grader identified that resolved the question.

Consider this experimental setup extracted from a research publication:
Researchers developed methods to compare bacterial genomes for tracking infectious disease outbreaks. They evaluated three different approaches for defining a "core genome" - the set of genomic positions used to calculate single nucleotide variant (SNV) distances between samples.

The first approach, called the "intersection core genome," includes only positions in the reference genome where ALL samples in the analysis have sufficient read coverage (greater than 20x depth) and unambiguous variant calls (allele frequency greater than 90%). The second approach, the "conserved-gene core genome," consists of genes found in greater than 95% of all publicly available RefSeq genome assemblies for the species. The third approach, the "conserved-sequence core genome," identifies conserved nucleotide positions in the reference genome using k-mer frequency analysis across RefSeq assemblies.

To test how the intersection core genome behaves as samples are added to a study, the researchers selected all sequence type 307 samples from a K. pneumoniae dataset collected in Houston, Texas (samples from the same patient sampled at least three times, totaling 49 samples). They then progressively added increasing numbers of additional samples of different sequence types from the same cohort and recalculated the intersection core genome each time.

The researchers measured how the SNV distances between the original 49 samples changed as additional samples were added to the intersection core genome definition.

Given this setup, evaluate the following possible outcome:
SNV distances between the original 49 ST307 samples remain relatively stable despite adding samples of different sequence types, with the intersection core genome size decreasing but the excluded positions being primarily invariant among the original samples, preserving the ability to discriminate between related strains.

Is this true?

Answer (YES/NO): NO